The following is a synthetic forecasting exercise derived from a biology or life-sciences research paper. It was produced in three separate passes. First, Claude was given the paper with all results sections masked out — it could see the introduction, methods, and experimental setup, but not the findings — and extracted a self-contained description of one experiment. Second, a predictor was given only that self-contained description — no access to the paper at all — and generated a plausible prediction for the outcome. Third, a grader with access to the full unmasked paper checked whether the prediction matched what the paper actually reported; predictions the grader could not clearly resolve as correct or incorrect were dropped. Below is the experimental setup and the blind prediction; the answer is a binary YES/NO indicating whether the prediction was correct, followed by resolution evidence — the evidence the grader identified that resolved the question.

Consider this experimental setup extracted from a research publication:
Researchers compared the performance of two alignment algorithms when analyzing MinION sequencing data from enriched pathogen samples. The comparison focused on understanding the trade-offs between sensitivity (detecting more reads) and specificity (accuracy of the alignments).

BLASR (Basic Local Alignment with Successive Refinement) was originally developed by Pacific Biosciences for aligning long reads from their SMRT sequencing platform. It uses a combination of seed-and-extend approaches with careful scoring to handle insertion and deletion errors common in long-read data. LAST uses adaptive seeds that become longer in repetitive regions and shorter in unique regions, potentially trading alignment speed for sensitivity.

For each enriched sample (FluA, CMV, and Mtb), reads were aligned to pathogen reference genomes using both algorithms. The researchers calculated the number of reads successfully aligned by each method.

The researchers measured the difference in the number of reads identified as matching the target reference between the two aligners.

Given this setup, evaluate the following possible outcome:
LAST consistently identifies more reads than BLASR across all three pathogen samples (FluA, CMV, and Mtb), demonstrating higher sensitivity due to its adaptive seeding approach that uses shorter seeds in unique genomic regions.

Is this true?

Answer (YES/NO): YES